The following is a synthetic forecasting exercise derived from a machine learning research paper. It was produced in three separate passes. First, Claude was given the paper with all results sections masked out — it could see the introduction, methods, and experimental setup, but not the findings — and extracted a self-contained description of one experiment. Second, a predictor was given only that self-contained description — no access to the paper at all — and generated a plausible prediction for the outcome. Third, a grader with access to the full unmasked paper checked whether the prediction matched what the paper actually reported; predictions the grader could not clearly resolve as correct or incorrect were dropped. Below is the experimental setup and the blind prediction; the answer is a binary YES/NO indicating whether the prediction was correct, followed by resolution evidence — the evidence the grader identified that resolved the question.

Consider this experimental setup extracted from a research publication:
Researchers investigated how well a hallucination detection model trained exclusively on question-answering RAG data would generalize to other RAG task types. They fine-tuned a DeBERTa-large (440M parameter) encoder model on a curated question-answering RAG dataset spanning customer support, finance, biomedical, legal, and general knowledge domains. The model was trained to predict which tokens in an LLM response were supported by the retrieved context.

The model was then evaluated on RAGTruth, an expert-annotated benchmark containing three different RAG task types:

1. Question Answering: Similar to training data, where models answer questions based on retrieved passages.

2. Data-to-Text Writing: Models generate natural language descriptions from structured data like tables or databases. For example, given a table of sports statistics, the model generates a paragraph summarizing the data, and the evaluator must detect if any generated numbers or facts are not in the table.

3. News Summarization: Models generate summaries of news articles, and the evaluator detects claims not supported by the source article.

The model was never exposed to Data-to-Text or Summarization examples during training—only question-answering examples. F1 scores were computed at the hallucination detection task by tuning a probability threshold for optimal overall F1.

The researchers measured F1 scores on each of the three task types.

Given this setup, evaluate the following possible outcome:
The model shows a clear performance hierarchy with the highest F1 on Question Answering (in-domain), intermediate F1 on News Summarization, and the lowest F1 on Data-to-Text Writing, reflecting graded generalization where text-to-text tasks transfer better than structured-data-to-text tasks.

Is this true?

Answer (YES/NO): NO